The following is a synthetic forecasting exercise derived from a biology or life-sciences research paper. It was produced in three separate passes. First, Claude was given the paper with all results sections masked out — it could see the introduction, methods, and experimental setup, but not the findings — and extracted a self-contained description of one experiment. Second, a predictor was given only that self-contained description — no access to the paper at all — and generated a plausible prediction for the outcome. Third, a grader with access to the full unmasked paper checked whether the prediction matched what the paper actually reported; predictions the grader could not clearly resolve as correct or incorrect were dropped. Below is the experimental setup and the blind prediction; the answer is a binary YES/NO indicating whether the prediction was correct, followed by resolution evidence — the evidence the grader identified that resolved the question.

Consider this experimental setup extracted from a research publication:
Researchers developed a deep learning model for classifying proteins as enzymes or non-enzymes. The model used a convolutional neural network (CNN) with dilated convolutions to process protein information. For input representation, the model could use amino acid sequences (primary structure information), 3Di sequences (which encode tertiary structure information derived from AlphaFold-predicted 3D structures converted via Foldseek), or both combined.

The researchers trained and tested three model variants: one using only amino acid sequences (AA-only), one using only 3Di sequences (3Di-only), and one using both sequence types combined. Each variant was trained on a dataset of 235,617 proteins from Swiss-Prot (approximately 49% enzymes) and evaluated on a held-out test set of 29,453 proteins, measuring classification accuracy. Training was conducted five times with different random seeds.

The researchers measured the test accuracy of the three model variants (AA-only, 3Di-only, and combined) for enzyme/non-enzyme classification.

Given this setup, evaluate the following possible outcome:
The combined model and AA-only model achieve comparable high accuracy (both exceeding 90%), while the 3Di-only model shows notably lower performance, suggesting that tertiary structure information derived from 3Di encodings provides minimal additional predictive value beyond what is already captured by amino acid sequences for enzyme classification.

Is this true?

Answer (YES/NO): NO